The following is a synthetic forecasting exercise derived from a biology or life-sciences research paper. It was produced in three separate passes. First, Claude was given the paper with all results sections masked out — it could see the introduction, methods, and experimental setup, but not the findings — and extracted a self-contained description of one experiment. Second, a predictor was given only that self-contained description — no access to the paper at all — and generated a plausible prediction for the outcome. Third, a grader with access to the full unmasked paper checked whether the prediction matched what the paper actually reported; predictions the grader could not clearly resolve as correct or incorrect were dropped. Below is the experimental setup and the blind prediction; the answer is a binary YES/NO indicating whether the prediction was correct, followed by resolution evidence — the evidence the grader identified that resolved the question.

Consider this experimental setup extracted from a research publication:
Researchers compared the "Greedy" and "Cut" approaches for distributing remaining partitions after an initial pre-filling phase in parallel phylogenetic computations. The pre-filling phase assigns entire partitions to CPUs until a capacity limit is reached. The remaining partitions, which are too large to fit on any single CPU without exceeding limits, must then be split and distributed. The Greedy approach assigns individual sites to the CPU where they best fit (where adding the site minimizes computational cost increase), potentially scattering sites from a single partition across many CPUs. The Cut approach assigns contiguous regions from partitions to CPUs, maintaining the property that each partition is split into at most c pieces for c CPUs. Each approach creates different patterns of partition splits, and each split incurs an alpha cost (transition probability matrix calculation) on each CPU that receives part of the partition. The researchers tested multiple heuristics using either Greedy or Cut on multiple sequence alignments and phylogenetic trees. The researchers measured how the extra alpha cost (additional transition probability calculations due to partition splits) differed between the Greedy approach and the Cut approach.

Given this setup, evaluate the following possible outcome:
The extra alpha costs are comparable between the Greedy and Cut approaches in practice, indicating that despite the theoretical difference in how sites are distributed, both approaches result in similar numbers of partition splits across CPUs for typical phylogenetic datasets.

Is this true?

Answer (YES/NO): NO